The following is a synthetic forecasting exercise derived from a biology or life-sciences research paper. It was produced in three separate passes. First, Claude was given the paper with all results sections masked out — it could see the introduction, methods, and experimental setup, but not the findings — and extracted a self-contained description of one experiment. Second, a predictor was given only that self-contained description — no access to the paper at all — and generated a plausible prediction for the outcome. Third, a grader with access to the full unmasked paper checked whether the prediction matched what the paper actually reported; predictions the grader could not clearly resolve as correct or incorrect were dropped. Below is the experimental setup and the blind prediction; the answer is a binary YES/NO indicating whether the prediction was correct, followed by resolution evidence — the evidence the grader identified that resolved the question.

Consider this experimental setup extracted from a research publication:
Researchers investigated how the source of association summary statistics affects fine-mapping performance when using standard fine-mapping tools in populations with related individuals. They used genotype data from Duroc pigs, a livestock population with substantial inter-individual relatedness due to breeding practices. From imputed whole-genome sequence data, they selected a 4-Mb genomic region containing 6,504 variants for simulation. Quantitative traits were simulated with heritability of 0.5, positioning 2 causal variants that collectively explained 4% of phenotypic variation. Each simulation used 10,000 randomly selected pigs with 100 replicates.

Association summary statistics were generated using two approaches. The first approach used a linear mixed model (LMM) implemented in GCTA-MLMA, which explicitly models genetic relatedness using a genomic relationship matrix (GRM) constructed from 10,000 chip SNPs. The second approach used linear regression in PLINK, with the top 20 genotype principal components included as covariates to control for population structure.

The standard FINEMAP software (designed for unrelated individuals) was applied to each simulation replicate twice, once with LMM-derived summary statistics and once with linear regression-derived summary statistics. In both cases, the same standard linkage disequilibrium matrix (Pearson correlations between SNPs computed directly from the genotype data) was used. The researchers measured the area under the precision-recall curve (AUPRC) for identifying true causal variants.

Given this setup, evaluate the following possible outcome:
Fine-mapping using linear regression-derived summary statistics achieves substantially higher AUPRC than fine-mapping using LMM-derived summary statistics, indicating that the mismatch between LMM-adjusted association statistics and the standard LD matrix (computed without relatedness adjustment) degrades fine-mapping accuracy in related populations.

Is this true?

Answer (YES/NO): NO